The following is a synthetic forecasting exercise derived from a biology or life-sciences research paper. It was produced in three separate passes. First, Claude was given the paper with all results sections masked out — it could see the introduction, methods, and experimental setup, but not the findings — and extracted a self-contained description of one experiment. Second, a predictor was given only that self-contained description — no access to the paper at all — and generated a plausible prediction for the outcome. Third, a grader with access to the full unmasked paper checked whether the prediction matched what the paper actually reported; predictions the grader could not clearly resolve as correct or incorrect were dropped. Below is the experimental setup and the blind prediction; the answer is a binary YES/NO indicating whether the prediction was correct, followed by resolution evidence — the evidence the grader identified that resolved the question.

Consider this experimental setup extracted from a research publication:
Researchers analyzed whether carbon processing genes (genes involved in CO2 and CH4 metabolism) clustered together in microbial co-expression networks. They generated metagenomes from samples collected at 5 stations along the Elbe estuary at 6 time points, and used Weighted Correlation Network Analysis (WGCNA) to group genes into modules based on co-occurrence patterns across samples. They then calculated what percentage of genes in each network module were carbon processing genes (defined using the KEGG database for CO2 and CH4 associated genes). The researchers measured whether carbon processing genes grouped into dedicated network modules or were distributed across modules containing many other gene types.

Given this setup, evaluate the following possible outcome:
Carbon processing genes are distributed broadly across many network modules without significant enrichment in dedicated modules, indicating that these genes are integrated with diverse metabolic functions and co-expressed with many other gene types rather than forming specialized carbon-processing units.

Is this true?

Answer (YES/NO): YES